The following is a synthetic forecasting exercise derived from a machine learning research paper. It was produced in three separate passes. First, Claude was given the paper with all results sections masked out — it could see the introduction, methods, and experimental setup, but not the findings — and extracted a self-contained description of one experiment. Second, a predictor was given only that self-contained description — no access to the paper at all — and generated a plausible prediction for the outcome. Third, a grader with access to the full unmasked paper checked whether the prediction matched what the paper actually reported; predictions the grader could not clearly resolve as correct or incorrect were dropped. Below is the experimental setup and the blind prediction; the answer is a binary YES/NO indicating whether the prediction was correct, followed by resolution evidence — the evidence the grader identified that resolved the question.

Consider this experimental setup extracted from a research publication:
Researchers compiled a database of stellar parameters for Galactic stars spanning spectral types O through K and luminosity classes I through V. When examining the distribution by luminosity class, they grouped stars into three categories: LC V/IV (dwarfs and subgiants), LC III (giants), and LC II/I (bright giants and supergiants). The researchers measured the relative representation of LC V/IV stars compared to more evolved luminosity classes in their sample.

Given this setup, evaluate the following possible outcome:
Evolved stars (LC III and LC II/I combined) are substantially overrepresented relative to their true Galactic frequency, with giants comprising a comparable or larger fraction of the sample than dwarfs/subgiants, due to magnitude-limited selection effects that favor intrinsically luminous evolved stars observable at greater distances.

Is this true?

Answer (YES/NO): NO